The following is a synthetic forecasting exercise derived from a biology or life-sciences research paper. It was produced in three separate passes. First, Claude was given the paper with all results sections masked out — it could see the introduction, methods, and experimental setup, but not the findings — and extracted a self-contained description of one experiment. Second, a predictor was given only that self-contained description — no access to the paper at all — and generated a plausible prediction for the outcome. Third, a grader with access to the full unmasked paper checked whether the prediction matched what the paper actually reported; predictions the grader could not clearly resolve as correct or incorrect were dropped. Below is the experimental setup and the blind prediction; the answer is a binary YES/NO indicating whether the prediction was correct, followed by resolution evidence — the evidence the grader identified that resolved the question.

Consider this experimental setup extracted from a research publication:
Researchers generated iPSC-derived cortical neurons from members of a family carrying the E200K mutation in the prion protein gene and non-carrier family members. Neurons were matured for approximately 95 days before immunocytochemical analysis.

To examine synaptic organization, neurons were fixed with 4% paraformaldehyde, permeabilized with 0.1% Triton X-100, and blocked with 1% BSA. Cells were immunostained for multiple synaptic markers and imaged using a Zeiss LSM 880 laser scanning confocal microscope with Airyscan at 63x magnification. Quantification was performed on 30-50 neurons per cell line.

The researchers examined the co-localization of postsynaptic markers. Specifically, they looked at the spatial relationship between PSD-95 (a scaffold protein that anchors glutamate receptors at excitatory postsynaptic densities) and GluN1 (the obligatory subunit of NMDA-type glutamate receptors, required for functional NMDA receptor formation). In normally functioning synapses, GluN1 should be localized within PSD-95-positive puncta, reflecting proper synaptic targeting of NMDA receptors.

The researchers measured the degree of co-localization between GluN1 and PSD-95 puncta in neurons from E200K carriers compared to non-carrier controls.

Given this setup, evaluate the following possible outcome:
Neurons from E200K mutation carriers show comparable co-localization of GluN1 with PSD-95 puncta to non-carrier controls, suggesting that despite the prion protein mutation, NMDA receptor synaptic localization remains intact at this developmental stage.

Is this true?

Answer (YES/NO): NO